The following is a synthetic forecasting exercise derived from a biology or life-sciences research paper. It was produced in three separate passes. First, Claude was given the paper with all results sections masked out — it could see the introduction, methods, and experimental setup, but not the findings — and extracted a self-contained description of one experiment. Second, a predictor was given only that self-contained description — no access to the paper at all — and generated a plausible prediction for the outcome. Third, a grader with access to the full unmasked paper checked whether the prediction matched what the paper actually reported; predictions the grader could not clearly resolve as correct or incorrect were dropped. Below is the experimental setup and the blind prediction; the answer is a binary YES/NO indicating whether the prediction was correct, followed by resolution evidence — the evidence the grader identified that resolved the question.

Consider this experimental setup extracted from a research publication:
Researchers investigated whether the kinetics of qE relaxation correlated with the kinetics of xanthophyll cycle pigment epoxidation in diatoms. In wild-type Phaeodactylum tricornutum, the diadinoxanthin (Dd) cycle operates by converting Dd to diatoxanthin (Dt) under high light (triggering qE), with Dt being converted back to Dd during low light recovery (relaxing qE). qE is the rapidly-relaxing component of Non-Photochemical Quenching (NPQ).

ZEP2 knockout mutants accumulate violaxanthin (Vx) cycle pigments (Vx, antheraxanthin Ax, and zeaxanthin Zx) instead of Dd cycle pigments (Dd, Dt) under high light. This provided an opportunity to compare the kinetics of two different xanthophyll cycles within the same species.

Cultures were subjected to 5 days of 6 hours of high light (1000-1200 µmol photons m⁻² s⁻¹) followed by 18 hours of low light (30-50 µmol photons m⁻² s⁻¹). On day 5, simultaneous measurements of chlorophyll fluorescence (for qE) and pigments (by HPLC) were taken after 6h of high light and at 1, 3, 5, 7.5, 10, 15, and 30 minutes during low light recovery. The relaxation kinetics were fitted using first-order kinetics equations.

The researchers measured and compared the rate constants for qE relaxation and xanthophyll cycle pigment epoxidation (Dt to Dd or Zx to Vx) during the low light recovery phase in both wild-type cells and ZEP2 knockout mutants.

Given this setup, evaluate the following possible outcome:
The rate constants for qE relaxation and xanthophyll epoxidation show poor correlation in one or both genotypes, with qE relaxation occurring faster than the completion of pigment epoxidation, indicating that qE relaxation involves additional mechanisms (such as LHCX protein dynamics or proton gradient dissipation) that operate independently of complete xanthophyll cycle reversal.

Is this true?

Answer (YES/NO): NO